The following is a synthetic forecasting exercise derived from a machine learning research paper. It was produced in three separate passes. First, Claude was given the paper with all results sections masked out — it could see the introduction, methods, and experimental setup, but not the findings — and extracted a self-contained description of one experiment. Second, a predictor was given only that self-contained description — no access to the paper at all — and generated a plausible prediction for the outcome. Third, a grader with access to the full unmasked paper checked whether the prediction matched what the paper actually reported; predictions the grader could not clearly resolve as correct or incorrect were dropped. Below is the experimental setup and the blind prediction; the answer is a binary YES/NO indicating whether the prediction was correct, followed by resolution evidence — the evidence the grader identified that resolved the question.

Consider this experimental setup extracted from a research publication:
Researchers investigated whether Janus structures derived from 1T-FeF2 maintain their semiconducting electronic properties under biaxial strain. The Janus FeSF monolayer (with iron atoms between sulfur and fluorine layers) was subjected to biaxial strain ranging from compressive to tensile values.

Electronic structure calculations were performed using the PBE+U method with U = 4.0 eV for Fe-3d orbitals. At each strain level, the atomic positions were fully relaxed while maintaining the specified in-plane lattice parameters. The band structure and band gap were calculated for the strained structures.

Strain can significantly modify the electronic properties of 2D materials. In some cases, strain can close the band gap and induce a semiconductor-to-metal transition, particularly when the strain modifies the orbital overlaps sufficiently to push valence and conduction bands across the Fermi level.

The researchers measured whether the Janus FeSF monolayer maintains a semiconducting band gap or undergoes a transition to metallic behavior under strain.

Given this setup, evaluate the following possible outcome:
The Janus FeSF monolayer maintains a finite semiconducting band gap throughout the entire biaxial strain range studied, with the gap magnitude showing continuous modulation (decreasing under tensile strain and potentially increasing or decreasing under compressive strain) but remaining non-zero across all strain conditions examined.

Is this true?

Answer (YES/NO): NO